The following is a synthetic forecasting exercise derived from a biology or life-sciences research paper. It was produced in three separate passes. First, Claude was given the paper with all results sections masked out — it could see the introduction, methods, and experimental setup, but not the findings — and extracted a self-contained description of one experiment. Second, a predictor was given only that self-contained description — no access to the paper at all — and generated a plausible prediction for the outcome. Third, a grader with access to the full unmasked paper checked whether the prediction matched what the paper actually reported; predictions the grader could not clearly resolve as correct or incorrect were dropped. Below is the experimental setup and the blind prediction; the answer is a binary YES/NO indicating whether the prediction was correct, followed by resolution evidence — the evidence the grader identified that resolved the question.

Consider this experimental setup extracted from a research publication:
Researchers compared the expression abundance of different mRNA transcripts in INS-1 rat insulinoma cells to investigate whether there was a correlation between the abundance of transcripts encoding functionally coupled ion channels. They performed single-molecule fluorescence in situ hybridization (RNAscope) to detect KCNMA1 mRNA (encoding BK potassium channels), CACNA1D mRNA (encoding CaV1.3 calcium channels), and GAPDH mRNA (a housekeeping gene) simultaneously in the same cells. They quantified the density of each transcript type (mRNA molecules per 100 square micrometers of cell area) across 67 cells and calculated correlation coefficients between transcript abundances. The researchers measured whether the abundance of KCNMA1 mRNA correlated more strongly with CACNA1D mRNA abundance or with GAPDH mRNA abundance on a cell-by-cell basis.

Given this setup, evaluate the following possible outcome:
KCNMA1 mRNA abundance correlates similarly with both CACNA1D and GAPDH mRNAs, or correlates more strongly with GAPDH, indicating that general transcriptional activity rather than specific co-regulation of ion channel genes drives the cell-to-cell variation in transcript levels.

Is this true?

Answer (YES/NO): NO